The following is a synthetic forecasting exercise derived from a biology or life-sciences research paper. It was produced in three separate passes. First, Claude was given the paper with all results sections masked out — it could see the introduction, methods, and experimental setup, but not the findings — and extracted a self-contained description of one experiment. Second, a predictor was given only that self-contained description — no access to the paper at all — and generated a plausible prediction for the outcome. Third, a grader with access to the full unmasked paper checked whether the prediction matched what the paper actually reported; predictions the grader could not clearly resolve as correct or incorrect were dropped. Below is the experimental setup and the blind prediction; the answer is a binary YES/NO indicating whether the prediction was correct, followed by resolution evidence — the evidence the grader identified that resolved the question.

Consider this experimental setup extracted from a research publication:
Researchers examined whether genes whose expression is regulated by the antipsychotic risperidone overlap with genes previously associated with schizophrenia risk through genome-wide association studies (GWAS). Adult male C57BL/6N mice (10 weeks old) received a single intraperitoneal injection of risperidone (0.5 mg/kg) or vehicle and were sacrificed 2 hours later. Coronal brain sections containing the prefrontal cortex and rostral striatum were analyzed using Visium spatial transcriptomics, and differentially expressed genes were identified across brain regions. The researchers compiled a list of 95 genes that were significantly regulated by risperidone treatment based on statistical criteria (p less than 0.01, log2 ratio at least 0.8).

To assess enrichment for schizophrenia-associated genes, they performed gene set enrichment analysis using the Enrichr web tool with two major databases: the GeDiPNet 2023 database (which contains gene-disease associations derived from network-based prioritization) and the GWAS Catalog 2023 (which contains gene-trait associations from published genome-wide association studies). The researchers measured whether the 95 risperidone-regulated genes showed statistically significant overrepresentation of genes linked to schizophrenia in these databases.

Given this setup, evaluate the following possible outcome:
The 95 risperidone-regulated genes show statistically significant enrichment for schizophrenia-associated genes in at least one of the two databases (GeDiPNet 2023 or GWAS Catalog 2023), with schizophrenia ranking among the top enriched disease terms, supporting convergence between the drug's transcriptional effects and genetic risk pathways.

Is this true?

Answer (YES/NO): YES